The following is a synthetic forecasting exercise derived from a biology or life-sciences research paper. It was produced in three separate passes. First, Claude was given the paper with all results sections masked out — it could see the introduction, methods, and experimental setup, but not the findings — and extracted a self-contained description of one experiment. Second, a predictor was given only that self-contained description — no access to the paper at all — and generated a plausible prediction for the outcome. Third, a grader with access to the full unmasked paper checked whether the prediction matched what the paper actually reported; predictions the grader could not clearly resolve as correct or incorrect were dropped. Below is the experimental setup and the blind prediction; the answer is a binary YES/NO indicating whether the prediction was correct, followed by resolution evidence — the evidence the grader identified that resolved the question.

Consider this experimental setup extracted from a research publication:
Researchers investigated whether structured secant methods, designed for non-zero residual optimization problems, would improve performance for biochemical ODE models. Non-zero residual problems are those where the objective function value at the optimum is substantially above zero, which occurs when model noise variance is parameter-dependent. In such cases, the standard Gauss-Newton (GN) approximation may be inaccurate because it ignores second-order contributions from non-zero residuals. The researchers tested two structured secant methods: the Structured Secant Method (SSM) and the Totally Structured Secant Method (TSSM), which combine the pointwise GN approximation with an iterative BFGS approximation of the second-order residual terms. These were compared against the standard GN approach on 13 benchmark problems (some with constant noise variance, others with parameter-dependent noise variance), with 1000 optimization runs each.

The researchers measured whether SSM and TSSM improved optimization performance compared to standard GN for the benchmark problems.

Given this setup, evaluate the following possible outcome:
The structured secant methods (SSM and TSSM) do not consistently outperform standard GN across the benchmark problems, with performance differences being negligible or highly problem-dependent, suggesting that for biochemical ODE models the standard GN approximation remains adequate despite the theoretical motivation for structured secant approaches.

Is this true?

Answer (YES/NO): YES